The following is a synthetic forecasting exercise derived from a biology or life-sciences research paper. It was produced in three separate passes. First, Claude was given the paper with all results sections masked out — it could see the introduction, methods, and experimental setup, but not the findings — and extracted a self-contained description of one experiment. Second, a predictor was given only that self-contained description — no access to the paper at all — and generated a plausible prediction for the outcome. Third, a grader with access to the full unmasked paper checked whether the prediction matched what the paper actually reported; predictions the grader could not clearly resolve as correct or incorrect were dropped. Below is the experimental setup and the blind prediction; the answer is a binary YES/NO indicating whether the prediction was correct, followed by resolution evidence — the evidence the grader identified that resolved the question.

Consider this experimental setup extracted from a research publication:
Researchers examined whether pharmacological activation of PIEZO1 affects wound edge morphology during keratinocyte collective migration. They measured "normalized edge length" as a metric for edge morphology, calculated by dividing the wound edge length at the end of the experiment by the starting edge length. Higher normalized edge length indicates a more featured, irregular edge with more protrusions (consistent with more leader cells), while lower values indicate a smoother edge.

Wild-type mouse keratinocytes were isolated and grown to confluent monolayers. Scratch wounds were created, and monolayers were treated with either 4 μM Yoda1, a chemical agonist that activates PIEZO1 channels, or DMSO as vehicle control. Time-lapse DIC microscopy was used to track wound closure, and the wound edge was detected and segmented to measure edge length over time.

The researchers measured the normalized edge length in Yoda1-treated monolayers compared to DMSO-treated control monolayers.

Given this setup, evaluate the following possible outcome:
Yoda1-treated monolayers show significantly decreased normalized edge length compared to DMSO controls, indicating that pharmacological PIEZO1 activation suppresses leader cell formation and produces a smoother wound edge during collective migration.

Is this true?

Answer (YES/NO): YES